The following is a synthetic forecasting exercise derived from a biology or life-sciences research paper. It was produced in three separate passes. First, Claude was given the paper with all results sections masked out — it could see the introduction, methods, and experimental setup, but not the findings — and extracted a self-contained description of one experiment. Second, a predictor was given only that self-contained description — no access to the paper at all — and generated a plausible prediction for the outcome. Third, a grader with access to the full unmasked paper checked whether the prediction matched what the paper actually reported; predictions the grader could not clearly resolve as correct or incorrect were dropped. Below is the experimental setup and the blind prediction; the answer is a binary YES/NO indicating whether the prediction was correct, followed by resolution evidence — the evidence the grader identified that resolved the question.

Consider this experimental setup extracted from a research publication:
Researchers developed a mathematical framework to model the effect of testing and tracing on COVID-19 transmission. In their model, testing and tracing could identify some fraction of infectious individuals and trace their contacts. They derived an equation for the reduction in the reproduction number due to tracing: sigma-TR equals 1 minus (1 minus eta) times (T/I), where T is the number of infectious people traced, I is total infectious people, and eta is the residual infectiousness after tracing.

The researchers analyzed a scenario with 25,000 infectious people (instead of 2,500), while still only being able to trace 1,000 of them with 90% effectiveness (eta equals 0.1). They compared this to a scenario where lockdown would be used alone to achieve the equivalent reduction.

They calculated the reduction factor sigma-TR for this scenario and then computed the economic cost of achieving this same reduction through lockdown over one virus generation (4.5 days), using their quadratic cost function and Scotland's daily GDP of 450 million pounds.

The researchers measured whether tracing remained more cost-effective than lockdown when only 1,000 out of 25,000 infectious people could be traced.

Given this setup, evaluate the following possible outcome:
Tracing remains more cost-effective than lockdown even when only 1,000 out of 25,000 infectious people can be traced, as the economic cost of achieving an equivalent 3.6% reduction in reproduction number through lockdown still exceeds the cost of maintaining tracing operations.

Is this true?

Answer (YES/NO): NO